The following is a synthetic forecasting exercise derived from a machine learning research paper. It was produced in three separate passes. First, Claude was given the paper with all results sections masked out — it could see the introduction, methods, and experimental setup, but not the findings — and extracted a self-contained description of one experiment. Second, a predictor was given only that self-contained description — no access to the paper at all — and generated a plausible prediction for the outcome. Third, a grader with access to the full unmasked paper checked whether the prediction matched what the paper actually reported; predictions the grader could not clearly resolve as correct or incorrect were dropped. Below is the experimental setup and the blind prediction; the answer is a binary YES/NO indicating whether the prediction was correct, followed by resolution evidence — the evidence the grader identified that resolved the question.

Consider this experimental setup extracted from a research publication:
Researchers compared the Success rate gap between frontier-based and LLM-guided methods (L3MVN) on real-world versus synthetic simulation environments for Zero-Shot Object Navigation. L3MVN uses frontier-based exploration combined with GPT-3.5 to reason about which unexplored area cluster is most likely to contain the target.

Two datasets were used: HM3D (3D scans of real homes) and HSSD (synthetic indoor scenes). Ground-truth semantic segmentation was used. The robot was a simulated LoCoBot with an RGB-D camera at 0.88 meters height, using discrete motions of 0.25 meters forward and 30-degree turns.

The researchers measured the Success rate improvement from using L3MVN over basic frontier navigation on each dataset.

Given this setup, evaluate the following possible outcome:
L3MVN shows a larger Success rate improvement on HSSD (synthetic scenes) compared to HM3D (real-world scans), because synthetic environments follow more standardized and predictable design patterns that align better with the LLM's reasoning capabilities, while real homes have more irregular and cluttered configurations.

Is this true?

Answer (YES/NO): YES